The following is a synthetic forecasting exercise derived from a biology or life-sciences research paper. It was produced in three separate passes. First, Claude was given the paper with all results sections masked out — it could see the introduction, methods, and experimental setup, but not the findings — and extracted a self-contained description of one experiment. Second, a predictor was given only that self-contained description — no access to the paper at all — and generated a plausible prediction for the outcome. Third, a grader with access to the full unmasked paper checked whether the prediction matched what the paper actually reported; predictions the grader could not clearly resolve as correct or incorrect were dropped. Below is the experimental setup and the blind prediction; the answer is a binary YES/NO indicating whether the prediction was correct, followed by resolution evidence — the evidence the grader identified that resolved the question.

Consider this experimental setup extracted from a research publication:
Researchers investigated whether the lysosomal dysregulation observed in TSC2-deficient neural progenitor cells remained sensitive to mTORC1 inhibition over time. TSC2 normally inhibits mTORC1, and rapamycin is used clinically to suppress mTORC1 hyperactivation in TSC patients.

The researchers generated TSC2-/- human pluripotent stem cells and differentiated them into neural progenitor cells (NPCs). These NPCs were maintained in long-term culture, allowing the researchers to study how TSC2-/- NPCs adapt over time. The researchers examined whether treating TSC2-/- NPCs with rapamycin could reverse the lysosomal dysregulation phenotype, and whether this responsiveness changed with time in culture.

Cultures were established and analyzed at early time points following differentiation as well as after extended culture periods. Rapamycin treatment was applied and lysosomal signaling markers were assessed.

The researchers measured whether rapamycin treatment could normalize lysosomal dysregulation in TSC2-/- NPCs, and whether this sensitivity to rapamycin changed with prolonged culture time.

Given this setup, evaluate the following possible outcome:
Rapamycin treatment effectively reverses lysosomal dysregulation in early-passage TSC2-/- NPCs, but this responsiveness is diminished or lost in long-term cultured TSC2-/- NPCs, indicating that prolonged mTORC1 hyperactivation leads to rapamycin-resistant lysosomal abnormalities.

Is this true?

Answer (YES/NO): YES